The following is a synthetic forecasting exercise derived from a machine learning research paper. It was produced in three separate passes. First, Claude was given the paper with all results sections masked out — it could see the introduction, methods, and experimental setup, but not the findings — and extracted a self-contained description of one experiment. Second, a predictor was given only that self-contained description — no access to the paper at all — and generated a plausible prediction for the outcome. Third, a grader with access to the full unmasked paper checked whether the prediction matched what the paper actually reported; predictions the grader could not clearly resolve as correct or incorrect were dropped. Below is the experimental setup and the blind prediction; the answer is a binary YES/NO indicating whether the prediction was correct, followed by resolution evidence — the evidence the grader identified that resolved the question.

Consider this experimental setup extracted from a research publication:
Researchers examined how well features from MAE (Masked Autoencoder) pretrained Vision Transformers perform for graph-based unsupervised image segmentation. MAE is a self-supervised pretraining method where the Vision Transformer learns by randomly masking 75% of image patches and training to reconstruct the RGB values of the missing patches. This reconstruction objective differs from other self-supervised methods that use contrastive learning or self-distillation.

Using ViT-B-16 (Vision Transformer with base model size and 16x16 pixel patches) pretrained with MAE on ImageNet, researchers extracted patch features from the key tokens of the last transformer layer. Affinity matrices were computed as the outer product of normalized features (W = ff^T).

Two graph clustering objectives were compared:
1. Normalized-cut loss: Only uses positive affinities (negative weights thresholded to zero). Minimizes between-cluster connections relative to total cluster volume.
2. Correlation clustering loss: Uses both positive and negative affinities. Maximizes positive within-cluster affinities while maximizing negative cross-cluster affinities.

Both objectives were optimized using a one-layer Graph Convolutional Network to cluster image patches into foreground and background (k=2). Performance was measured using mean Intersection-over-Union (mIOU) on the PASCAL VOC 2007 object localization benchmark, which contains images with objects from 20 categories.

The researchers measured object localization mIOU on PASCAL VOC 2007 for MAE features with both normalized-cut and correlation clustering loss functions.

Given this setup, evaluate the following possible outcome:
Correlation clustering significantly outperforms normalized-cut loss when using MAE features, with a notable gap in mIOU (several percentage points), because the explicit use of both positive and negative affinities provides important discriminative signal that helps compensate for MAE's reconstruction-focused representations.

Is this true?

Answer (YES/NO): NO